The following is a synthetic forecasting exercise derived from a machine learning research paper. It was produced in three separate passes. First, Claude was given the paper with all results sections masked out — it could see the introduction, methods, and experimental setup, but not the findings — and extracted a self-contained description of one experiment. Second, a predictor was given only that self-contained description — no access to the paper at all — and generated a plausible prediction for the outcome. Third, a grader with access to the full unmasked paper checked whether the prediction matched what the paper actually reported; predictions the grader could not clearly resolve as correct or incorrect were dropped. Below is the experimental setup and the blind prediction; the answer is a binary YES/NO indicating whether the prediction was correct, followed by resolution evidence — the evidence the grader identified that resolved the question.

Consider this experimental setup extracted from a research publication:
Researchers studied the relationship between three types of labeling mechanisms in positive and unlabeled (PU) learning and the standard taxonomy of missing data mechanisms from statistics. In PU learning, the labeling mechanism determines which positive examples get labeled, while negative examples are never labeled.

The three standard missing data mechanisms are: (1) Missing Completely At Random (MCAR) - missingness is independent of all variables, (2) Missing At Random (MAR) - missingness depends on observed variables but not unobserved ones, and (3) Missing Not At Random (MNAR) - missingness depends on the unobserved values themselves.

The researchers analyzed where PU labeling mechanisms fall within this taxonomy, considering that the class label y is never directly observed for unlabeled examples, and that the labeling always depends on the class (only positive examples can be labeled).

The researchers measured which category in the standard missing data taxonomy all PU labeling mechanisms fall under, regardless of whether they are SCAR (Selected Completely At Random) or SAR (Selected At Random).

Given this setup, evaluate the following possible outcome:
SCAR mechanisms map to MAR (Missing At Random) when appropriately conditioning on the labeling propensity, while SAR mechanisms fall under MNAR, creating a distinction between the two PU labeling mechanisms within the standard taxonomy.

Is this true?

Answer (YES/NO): NO